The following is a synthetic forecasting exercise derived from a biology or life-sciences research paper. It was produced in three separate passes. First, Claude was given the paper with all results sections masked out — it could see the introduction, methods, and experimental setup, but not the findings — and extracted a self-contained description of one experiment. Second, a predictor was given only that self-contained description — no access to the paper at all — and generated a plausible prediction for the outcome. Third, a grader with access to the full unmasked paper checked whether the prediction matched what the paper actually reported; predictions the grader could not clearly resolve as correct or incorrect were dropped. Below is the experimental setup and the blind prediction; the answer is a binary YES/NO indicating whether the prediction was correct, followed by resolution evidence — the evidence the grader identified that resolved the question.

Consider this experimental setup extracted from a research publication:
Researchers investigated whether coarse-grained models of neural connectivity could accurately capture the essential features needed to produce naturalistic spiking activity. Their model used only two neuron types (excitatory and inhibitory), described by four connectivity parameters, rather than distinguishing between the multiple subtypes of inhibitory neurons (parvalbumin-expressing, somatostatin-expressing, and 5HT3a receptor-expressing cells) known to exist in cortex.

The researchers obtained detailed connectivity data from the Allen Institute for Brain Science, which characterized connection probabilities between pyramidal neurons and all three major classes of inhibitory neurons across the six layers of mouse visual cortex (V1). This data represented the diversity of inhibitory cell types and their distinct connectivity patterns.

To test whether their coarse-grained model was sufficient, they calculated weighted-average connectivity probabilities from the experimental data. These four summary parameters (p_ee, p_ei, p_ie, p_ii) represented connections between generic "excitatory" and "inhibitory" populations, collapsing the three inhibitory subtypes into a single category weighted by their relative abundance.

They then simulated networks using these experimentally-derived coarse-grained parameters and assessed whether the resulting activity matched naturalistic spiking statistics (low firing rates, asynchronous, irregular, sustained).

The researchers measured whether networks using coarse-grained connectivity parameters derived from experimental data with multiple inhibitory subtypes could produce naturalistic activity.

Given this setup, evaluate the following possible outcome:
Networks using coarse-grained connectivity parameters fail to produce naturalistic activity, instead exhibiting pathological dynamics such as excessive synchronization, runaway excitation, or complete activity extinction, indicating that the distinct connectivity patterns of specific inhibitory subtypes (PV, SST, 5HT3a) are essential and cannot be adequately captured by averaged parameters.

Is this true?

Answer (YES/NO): NO